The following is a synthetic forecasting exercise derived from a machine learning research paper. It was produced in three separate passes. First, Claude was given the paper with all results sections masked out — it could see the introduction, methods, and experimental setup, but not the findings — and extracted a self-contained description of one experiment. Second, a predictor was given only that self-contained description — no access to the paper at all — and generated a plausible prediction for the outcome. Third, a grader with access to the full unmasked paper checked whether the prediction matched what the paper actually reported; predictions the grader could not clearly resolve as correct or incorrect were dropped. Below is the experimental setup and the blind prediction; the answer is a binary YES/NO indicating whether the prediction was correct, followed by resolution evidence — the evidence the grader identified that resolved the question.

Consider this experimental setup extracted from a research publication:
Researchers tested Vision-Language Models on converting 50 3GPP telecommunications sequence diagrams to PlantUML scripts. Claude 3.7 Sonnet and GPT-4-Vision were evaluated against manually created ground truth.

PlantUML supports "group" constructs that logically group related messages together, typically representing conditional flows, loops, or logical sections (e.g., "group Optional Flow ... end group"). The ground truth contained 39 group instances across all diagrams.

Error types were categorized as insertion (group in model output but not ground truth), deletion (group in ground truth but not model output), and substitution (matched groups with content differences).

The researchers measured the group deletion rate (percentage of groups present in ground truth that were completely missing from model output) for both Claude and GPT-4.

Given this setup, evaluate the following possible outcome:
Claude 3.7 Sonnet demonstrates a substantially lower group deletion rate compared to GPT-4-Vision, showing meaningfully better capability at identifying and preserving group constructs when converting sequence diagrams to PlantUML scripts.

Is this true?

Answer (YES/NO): NO